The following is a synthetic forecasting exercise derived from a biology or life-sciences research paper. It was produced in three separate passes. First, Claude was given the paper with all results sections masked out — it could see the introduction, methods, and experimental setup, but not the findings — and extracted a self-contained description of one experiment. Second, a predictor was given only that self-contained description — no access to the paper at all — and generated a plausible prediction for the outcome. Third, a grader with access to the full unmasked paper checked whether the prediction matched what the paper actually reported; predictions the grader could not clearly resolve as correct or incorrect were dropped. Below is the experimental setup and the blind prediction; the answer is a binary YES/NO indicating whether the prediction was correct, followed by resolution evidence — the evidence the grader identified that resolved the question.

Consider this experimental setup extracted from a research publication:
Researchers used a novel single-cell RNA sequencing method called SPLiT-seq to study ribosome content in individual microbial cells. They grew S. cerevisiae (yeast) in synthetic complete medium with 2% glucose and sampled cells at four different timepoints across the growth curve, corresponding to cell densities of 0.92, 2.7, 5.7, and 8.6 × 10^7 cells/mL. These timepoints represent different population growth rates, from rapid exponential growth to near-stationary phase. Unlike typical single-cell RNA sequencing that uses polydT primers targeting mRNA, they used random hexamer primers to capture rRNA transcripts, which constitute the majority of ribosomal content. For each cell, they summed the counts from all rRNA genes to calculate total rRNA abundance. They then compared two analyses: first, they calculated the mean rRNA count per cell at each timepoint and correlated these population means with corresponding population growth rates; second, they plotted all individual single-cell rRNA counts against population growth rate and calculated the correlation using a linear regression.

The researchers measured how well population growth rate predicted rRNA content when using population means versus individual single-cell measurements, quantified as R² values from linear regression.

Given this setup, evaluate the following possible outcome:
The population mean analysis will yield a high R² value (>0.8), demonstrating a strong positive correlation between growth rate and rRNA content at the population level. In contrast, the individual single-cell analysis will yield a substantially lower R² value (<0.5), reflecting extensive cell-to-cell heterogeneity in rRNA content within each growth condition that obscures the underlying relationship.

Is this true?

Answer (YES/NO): YES